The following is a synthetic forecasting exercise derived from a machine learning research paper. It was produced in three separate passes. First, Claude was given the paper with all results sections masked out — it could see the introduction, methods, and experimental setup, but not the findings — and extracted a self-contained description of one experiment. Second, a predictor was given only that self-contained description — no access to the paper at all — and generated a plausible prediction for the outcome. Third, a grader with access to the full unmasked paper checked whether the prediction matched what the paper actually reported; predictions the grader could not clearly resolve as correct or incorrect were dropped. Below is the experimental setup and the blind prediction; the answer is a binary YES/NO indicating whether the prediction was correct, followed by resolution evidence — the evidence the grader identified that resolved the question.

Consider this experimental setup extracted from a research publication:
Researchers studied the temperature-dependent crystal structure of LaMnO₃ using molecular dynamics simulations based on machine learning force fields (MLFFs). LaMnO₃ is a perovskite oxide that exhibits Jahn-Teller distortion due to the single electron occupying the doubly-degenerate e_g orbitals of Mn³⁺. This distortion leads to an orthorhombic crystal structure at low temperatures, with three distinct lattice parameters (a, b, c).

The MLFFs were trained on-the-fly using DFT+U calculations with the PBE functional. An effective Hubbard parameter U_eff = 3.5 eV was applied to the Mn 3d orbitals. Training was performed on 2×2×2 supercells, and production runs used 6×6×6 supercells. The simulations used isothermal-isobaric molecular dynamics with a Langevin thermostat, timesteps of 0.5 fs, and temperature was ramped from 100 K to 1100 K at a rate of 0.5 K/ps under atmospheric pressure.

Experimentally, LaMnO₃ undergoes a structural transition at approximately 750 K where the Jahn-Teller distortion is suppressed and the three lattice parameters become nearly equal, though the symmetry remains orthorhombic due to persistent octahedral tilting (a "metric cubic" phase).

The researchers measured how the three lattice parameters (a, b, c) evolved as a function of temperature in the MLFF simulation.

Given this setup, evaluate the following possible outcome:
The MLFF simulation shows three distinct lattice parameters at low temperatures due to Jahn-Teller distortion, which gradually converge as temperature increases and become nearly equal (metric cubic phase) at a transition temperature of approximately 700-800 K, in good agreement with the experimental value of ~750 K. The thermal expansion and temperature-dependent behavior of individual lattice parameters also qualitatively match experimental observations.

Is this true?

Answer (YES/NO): NO